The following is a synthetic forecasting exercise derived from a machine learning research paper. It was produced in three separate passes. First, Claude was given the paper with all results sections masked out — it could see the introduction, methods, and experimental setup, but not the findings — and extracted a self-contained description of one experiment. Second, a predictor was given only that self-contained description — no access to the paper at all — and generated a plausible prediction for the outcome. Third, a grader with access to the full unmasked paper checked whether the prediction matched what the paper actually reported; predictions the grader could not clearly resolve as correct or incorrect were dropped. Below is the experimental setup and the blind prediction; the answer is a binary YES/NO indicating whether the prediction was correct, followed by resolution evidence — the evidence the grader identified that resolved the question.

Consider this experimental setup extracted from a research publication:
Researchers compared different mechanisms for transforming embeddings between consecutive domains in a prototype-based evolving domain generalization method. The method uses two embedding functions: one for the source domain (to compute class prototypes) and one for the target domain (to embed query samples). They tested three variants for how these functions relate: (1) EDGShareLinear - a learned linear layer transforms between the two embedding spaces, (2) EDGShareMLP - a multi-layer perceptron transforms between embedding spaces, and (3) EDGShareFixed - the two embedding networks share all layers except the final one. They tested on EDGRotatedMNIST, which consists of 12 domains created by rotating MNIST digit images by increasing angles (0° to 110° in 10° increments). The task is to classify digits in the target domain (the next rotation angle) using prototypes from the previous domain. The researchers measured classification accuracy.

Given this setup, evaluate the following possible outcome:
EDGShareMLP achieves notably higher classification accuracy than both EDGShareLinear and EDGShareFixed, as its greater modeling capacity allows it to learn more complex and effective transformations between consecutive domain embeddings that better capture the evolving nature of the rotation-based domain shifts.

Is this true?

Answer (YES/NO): NO